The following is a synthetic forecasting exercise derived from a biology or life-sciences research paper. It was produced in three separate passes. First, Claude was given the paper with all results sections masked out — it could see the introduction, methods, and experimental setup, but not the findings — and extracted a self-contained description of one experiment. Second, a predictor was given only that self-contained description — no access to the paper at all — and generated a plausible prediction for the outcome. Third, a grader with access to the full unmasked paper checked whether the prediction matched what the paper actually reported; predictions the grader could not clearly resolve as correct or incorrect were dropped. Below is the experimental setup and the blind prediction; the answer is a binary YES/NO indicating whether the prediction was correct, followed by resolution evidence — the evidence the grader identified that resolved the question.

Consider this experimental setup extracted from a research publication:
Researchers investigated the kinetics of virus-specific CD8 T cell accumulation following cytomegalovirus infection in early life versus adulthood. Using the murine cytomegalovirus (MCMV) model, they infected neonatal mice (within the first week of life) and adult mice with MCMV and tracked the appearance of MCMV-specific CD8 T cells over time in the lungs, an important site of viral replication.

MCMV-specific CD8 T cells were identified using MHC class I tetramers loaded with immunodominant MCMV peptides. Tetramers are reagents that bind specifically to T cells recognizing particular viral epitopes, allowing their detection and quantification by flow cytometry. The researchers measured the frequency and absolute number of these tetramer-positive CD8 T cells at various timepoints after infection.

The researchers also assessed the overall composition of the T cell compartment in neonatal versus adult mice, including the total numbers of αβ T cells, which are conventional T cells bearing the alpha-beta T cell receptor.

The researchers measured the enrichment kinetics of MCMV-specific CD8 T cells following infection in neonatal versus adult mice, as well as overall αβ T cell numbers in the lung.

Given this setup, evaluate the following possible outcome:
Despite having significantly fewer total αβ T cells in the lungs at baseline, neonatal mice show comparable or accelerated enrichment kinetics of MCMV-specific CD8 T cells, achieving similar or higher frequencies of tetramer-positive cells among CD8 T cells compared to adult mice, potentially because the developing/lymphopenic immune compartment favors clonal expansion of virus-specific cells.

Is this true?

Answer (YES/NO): NO